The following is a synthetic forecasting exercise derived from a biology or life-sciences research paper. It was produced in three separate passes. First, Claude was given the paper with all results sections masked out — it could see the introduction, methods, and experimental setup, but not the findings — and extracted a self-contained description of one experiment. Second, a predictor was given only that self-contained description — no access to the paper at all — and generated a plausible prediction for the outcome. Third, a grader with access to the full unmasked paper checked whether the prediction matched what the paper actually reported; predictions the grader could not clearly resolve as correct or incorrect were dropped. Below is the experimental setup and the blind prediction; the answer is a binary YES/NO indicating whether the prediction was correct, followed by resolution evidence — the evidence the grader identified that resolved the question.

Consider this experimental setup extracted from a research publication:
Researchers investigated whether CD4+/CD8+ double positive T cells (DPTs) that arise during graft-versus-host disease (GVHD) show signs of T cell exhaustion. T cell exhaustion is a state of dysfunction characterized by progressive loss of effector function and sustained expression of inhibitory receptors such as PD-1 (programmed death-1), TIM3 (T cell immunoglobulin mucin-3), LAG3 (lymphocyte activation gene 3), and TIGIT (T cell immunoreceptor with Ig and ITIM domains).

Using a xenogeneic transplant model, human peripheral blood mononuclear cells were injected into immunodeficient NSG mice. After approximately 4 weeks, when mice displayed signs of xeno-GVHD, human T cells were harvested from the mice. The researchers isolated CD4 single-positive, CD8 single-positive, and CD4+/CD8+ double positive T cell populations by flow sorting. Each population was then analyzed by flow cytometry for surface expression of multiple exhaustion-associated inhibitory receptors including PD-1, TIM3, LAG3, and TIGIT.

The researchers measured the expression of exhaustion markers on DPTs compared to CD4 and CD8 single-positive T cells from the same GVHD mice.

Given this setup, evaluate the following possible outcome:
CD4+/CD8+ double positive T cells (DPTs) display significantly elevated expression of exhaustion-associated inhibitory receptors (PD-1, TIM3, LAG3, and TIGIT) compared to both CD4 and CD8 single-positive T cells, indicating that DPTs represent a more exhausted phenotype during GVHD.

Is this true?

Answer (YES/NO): NO